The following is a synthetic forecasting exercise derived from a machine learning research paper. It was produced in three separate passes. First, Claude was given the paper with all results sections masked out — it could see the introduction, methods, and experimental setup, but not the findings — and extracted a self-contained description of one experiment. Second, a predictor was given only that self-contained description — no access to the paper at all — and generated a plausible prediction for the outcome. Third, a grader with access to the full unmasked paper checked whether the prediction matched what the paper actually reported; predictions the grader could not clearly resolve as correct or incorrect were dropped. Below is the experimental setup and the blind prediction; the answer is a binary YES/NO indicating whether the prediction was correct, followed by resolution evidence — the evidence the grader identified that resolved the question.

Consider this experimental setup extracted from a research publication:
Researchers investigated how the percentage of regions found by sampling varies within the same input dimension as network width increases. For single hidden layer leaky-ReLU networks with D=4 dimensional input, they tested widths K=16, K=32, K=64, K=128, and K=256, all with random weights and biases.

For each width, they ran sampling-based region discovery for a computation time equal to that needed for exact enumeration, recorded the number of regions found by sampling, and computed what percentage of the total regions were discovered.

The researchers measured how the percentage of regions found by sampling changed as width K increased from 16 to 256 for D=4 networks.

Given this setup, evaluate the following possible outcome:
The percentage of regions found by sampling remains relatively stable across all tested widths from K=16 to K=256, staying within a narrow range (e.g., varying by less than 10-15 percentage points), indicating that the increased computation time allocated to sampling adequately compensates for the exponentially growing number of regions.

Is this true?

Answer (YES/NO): NO